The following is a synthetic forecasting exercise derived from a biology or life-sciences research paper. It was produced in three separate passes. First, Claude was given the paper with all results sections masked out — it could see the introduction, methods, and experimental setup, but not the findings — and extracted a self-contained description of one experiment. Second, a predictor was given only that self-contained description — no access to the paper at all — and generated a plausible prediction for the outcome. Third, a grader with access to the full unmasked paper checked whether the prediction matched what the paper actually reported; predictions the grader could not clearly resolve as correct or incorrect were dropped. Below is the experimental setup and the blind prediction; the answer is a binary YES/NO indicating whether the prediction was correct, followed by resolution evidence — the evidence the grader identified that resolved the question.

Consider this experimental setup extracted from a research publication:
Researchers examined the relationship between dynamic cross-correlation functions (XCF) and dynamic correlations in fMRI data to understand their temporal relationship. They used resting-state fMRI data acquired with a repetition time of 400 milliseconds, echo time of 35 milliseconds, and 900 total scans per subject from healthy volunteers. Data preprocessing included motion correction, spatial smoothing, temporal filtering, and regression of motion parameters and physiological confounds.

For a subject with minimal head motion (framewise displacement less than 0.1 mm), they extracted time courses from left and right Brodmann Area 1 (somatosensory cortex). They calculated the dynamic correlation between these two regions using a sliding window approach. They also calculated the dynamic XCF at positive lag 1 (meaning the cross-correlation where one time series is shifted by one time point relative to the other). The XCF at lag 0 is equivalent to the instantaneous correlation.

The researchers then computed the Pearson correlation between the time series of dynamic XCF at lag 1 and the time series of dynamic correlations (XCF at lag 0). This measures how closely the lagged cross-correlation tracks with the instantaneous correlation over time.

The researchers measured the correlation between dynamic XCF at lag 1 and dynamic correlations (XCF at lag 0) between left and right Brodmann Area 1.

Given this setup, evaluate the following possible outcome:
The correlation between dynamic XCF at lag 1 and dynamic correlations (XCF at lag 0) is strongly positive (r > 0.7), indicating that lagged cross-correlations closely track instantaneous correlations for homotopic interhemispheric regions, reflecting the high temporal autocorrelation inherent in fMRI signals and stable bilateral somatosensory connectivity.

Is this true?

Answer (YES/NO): YES